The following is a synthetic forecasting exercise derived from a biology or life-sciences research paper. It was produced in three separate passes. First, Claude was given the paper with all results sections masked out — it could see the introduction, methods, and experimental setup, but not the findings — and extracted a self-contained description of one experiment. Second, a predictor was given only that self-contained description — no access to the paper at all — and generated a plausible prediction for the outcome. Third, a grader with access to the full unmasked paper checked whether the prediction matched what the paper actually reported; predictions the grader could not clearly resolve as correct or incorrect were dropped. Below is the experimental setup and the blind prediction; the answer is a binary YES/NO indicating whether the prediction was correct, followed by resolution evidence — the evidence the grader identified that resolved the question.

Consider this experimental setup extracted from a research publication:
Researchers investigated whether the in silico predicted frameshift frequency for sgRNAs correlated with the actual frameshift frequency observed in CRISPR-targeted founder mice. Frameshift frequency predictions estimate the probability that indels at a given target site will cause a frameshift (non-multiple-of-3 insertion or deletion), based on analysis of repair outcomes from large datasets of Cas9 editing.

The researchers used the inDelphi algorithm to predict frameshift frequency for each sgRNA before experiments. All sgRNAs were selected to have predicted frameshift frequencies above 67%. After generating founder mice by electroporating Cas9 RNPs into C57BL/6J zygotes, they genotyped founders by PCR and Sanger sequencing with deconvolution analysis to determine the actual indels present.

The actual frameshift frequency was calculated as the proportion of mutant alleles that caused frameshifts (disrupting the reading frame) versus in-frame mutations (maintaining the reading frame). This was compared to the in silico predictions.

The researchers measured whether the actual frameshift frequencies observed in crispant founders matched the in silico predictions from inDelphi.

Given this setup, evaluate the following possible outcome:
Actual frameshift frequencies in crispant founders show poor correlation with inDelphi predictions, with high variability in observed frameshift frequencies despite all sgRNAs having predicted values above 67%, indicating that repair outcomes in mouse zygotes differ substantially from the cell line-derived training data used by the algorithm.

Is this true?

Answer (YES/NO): NO